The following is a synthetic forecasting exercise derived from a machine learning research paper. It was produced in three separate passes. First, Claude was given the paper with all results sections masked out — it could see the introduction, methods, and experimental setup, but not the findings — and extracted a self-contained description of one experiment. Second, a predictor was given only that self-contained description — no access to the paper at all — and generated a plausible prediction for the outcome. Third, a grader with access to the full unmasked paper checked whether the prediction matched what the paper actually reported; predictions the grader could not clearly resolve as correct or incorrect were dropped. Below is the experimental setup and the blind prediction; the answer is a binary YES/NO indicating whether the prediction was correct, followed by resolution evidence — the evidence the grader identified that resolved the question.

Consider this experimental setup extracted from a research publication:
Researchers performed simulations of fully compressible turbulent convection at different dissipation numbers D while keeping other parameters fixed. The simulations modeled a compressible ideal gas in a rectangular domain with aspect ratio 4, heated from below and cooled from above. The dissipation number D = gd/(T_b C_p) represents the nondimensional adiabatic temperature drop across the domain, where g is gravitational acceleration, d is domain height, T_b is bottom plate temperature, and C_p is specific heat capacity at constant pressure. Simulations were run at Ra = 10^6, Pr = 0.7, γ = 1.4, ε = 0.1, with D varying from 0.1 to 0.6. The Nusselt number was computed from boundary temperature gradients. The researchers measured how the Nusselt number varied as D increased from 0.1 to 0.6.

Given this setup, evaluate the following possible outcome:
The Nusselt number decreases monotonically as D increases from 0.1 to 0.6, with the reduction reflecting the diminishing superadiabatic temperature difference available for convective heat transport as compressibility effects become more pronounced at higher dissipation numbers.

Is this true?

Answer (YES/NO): YES